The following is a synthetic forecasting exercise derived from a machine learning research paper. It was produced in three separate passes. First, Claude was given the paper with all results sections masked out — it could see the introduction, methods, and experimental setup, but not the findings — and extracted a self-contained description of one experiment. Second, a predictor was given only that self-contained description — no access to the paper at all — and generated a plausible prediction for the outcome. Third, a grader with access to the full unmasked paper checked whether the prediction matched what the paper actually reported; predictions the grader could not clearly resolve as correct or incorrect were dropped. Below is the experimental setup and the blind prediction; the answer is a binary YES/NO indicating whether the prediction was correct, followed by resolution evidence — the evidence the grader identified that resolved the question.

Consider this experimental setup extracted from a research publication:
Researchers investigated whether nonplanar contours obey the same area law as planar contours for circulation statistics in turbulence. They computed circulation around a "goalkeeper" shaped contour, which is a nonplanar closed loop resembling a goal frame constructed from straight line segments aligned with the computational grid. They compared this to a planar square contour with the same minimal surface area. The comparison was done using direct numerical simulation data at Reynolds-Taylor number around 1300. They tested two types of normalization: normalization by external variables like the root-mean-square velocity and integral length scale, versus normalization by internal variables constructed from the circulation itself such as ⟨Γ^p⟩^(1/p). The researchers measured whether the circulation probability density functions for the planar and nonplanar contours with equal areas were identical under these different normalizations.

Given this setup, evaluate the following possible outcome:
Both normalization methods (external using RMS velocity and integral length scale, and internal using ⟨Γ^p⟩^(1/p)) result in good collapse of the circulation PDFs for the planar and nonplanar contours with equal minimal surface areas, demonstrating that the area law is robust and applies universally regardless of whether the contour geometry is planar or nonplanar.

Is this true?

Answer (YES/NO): NO